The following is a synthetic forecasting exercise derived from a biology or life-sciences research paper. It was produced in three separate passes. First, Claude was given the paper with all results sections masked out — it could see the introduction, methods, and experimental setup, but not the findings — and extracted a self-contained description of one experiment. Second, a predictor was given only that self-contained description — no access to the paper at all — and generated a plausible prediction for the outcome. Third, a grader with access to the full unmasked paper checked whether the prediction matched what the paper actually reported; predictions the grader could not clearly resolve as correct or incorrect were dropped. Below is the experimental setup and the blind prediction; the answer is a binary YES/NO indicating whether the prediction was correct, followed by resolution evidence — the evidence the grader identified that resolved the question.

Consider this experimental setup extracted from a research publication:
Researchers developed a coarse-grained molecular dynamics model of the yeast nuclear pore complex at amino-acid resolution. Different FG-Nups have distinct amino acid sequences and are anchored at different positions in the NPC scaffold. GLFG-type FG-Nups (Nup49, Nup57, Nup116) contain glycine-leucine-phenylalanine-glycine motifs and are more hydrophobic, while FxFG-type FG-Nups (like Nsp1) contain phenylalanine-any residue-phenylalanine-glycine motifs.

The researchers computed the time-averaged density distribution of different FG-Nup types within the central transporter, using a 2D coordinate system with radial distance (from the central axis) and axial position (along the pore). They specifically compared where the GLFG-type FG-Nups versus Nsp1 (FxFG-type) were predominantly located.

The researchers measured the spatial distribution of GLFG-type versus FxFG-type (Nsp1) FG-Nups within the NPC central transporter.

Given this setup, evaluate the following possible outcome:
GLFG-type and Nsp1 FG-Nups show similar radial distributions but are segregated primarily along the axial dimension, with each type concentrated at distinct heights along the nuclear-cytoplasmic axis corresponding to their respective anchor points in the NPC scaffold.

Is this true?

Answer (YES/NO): NO